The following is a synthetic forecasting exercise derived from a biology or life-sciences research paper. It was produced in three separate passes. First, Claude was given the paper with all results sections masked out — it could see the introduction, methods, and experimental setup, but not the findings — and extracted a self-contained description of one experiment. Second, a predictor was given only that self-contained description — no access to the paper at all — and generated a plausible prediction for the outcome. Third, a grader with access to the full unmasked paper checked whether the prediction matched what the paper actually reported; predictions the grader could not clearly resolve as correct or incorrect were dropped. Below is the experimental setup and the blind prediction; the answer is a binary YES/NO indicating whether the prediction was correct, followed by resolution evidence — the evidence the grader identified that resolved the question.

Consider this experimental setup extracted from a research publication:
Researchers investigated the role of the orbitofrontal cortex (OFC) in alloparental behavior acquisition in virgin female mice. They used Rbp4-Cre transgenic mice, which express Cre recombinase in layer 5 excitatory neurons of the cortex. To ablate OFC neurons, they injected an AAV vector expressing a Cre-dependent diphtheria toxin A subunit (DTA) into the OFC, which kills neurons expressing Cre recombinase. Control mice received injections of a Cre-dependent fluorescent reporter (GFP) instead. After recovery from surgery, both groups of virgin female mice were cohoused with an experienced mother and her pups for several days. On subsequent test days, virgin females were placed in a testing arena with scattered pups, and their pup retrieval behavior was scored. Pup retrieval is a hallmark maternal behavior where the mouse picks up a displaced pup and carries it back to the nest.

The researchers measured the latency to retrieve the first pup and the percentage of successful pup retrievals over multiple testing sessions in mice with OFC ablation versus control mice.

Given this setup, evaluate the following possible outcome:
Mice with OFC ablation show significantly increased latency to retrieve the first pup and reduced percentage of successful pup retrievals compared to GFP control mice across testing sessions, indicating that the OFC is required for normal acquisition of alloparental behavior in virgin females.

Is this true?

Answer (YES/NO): NO